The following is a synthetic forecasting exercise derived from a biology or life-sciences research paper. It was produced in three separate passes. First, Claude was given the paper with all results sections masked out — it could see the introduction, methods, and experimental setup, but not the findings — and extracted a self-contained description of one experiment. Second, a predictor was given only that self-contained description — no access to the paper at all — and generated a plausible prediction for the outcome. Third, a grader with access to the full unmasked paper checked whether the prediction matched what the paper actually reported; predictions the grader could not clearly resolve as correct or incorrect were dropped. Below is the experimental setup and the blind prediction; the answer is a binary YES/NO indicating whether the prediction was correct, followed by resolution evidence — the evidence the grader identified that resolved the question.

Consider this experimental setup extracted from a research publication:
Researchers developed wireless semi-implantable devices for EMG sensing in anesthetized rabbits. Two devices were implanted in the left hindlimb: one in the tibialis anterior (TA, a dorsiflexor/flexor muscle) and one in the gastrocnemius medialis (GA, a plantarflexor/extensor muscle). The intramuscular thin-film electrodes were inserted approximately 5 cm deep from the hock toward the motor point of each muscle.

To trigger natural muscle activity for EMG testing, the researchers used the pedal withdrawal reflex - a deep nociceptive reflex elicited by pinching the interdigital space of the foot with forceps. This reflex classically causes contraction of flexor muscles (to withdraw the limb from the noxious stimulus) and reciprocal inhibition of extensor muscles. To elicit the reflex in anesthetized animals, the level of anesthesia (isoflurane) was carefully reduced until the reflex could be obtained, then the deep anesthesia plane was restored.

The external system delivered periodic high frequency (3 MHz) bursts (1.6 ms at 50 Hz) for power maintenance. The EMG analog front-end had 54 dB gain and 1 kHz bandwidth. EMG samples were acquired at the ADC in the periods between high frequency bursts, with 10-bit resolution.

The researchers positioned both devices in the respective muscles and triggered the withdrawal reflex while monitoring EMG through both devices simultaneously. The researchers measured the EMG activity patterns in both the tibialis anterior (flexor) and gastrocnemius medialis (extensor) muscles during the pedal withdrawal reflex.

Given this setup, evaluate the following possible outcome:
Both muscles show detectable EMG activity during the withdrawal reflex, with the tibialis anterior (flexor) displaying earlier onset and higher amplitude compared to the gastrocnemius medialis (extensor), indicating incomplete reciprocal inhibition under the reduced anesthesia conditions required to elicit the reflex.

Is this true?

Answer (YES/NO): NO